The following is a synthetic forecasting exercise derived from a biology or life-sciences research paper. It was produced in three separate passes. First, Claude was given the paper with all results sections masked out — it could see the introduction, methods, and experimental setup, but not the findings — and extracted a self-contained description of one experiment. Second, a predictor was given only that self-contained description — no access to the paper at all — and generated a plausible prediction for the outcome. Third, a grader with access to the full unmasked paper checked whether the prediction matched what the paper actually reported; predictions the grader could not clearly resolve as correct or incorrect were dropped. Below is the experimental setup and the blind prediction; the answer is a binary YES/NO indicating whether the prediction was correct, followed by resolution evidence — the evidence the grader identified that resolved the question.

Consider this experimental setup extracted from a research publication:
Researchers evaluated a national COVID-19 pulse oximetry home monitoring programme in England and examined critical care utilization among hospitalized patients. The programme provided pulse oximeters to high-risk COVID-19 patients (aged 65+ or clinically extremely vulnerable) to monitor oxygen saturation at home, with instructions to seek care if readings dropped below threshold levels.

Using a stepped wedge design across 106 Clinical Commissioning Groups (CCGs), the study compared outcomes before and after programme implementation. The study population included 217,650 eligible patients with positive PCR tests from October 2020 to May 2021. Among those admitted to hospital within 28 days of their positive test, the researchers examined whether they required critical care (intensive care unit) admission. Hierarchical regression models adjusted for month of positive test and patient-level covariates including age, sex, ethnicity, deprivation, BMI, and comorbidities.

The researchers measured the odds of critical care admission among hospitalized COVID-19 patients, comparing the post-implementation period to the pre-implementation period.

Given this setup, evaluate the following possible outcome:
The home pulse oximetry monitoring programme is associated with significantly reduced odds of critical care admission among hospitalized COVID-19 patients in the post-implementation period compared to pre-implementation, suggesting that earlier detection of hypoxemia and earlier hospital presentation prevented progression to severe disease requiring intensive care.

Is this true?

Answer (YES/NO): NO